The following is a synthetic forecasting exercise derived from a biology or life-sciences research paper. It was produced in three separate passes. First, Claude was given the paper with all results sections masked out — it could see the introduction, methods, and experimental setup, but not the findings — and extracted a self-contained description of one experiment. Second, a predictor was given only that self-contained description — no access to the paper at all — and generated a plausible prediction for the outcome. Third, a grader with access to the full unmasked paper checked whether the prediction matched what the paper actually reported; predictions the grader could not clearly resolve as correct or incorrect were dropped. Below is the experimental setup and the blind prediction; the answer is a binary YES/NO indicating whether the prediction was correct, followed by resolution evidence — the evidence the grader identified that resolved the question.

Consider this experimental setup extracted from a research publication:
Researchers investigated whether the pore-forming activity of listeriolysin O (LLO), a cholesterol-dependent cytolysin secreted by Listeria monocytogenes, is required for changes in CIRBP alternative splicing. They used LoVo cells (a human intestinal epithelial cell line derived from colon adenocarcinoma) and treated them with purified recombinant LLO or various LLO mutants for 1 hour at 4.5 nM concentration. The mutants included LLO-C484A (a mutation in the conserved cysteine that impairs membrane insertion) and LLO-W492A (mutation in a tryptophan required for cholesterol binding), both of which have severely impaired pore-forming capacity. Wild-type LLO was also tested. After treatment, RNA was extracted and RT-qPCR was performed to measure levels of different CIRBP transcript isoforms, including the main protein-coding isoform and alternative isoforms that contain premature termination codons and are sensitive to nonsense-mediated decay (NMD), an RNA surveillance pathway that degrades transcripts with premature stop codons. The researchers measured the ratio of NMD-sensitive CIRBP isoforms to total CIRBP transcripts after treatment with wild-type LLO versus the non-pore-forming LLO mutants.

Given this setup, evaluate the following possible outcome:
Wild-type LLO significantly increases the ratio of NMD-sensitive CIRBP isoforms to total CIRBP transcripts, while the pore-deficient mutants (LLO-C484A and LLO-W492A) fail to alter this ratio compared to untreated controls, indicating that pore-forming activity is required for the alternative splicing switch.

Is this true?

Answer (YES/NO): NO